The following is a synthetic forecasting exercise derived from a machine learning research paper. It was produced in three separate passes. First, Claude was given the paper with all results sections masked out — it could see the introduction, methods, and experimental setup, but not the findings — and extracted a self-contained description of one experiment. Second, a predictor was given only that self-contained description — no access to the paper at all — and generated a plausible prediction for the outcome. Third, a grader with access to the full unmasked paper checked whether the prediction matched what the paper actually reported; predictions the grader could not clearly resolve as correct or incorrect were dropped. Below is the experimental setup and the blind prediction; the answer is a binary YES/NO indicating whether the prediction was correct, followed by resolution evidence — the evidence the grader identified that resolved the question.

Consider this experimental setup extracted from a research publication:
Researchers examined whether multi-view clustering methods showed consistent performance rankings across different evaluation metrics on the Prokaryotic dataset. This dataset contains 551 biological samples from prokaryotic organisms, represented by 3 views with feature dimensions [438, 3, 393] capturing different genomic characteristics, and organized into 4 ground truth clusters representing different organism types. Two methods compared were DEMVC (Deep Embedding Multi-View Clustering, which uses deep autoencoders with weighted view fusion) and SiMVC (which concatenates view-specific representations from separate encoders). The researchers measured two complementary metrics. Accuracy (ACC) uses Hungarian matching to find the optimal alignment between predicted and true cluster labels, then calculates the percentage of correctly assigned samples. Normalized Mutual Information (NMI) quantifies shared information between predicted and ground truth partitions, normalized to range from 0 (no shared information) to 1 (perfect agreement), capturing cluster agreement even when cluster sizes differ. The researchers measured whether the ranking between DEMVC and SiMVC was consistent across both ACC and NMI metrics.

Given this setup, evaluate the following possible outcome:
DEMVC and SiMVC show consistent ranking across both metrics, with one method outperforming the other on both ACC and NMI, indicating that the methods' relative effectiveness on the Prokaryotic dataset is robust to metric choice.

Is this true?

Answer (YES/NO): YES